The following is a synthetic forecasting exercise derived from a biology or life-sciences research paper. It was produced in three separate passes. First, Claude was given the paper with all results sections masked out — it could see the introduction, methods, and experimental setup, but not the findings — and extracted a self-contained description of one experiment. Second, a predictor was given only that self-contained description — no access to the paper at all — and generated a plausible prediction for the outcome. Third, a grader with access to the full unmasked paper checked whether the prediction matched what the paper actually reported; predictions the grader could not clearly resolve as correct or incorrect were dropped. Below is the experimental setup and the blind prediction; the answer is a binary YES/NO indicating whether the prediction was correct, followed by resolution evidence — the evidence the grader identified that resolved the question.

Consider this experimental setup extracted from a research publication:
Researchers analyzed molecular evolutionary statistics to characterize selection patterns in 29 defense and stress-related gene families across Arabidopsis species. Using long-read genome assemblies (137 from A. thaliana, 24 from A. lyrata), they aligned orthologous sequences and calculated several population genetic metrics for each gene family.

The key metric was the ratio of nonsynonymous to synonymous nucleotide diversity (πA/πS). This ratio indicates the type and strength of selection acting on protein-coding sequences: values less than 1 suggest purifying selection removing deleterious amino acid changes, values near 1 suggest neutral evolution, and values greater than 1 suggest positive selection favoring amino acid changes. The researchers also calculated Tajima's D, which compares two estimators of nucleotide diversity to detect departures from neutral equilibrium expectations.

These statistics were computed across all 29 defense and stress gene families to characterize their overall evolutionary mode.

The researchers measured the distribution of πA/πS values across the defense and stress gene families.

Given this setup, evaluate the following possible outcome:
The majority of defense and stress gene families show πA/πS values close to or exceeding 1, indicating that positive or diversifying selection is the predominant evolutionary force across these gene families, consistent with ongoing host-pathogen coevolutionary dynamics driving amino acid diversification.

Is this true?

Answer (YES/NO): NO